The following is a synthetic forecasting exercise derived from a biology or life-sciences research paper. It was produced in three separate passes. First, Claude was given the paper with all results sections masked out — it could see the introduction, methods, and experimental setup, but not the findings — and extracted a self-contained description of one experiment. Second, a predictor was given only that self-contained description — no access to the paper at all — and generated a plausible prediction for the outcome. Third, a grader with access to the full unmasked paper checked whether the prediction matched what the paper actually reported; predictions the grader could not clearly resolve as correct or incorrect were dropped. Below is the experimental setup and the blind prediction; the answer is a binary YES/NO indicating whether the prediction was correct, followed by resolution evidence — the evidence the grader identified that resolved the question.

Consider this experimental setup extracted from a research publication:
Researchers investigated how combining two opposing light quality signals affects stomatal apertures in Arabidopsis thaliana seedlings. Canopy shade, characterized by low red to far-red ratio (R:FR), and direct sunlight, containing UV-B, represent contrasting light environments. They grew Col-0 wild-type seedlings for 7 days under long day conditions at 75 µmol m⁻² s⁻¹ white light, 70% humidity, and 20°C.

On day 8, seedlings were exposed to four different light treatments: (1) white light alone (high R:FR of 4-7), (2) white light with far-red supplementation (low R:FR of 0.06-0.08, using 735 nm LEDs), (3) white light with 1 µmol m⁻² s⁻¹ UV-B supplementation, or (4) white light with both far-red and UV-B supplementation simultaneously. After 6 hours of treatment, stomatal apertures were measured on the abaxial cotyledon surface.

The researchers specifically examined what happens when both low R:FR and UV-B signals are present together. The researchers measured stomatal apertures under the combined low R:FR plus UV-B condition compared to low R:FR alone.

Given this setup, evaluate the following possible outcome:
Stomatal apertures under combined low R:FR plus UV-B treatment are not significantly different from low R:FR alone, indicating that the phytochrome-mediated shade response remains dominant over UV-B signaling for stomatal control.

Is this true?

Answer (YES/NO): NO